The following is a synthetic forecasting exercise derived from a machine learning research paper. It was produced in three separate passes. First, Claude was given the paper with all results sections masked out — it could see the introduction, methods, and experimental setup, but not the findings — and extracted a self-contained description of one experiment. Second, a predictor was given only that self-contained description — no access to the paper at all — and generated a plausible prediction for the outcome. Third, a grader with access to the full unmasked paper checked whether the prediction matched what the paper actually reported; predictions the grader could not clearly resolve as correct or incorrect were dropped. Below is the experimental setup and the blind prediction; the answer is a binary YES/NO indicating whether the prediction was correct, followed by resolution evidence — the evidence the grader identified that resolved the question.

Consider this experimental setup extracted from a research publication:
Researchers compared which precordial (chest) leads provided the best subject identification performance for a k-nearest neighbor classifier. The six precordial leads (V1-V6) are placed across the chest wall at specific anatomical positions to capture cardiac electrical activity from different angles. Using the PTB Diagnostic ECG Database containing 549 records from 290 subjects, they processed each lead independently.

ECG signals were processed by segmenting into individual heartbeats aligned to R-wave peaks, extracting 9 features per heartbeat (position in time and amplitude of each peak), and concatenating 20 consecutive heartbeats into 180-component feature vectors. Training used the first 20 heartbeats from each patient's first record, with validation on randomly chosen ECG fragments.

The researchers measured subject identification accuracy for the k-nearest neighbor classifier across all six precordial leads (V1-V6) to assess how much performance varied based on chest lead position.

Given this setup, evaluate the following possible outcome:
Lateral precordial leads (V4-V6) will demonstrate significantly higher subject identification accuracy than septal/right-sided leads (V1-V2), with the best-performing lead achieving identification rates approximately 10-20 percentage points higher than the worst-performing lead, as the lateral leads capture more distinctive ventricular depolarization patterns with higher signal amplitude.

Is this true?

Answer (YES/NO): NO